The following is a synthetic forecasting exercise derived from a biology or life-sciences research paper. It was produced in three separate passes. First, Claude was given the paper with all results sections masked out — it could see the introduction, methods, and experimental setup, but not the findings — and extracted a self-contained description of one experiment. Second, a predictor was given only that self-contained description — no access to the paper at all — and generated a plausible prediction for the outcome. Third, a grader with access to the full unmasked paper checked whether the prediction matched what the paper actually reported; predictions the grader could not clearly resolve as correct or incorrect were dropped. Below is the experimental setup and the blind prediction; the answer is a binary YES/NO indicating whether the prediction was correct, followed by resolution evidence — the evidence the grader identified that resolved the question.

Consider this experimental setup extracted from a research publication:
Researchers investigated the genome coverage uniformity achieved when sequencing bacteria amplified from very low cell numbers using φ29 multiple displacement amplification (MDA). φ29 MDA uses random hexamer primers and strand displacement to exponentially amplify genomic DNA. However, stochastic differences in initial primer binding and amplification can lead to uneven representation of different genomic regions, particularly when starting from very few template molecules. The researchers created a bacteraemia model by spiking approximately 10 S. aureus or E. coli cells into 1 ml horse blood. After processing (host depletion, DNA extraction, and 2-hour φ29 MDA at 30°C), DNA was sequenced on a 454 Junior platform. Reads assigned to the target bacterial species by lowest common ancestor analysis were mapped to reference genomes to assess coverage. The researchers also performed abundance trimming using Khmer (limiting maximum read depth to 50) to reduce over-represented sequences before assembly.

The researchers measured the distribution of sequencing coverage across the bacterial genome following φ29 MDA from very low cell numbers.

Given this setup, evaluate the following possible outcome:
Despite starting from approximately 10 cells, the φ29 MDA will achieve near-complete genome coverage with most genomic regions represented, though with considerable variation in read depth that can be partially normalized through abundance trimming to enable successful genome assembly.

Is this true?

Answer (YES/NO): YES